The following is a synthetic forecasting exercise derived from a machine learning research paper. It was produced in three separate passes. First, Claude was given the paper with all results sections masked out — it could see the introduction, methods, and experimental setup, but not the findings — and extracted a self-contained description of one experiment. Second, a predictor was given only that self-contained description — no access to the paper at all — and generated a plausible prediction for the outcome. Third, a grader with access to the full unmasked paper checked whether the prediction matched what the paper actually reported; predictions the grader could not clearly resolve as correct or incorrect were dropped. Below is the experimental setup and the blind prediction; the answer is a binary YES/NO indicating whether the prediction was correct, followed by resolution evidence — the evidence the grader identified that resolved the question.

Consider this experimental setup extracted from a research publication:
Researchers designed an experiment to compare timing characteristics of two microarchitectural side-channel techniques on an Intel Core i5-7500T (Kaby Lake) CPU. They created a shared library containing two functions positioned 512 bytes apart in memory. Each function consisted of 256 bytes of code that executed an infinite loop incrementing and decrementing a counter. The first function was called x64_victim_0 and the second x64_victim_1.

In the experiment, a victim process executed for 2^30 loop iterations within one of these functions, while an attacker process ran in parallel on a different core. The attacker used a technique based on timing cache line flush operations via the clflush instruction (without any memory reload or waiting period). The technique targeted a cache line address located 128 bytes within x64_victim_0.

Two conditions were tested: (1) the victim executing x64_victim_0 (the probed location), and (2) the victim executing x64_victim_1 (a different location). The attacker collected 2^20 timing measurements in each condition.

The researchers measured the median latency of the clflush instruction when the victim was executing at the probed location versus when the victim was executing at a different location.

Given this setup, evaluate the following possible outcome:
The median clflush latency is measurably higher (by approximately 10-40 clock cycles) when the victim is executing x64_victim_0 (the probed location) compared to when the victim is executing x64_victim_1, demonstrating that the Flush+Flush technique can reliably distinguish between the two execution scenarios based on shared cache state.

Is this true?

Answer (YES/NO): NO